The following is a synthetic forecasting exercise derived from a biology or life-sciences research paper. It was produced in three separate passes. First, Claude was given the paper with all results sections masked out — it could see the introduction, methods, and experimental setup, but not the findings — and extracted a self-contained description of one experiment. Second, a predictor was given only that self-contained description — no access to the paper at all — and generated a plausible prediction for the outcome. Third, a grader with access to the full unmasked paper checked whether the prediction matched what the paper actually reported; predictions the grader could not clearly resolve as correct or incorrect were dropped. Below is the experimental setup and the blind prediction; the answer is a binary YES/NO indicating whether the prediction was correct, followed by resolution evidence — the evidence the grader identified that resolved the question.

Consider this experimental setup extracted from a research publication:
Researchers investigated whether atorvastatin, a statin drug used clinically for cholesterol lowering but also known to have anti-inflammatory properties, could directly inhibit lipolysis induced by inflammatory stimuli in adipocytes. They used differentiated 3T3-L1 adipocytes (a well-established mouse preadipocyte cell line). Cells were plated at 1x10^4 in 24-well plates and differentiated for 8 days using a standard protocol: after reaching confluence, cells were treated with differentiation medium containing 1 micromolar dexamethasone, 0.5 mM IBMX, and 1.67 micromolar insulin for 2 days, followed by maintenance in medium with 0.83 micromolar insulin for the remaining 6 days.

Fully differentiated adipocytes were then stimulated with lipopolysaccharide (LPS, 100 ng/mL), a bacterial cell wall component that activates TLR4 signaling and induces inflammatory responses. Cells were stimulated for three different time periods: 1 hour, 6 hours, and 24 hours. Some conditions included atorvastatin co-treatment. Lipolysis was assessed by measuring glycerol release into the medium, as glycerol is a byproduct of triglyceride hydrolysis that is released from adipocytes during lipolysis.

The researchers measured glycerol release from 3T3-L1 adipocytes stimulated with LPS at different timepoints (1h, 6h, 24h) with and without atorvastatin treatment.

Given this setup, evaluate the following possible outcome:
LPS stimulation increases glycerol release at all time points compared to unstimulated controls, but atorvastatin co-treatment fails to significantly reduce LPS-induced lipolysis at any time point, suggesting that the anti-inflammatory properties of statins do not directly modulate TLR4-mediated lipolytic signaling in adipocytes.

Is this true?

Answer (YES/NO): NO